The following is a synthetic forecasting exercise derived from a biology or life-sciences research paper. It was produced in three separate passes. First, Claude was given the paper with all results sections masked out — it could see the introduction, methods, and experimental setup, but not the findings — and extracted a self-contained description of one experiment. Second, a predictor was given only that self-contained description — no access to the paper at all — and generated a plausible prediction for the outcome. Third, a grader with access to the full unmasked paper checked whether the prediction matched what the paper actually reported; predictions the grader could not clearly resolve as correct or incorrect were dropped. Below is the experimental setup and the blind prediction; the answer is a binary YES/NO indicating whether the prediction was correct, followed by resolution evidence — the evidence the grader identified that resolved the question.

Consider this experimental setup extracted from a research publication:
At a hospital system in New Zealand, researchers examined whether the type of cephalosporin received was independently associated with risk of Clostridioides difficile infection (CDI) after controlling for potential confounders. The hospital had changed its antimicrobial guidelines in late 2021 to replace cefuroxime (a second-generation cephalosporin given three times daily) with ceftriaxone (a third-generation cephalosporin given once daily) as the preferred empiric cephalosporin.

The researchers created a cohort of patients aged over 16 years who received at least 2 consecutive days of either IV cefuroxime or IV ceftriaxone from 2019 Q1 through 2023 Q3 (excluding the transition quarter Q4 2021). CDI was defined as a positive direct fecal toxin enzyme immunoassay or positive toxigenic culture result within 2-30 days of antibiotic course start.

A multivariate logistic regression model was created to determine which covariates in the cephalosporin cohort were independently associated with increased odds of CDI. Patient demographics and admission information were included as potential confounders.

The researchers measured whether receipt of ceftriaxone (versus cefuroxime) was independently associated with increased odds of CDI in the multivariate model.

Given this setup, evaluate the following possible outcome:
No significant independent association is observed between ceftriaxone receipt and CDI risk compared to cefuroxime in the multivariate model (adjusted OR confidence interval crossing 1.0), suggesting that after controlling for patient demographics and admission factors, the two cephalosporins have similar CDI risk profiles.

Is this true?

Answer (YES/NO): YES